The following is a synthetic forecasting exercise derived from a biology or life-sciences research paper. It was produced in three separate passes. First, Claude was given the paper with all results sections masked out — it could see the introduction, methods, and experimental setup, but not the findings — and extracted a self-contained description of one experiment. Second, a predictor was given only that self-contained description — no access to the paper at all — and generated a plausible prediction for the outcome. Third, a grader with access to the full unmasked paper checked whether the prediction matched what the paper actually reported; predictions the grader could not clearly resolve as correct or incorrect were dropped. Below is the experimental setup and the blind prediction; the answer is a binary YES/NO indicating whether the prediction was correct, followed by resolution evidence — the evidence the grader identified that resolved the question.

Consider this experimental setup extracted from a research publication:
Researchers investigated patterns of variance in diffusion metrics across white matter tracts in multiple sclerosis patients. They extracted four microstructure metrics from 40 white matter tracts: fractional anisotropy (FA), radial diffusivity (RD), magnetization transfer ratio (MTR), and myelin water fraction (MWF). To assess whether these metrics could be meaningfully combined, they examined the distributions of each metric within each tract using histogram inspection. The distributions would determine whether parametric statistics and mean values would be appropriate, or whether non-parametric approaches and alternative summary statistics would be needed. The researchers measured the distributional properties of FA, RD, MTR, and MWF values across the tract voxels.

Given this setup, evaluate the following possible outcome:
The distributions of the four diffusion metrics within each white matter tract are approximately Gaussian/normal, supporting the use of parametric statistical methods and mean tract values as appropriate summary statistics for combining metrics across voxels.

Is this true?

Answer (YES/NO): NO